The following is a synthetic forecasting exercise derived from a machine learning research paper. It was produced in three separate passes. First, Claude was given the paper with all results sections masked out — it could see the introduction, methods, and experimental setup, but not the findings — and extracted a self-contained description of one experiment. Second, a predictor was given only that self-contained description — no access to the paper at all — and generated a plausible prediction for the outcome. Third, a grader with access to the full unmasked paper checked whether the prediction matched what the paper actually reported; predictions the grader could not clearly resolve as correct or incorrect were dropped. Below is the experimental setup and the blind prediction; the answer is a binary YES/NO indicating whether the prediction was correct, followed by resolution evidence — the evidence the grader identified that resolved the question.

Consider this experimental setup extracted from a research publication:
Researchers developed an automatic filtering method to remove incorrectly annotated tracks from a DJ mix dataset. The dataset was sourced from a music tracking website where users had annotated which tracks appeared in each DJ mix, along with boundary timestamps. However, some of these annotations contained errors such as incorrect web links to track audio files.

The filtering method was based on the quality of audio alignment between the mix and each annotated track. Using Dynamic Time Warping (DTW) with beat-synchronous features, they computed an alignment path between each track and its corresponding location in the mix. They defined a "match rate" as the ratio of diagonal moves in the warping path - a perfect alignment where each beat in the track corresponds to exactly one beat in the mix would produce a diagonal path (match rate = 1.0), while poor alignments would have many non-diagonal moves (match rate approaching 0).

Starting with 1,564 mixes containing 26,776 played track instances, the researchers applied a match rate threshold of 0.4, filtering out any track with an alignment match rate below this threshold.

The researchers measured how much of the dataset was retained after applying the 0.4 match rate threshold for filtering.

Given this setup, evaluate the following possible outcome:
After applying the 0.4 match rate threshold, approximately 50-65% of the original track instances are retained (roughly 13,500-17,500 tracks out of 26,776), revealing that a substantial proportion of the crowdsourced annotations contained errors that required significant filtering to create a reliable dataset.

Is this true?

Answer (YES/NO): NO